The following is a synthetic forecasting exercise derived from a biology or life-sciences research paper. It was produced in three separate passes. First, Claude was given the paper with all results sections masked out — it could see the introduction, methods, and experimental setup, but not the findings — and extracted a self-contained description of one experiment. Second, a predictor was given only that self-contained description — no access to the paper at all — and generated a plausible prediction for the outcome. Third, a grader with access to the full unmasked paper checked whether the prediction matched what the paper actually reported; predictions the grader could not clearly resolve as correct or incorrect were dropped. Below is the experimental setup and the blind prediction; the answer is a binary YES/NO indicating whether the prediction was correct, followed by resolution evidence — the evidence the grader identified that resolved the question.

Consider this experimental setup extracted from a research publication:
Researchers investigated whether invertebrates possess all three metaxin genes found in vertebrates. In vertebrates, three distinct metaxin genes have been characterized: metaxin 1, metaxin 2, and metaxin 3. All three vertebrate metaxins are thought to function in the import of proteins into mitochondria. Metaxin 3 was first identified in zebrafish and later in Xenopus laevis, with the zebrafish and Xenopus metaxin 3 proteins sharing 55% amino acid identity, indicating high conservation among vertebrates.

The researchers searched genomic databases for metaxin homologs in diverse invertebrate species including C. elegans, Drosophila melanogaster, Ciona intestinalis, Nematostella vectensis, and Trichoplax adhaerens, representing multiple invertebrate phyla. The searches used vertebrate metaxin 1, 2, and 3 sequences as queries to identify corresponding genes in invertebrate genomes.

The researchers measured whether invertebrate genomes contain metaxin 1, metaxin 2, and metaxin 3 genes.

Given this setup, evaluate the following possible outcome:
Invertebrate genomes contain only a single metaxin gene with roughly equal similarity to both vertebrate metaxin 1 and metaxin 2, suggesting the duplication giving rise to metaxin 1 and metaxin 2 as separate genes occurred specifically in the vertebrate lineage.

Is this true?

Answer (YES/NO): NO